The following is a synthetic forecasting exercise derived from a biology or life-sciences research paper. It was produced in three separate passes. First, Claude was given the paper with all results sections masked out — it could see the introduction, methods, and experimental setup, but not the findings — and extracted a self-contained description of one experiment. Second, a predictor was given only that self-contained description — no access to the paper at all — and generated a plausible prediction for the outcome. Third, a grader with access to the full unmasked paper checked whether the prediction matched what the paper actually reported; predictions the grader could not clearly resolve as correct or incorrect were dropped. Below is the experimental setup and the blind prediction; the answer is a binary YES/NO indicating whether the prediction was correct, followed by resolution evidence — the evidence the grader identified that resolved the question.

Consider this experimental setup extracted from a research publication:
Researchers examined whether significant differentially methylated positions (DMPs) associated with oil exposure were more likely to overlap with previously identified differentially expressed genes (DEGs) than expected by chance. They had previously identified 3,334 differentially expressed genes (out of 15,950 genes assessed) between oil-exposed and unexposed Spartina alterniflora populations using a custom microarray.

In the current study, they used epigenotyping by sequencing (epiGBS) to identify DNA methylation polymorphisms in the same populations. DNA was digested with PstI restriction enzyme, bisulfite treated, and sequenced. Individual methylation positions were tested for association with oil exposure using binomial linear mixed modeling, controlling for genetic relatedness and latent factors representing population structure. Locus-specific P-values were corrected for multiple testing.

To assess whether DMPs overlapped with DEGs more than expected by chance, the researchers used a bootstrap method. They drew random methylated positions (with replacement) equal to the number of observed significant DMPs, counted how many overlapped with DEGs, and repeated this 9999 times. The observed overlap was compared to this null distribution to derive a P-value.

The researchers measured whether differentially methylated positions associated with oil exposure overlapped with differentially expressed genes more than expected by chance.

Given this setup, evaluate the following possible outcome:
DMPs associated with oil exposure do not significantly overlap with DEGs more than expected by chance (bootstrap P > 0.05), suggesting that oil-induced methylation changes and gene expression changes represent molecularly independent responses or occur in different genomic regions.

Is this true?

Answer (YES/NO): YES